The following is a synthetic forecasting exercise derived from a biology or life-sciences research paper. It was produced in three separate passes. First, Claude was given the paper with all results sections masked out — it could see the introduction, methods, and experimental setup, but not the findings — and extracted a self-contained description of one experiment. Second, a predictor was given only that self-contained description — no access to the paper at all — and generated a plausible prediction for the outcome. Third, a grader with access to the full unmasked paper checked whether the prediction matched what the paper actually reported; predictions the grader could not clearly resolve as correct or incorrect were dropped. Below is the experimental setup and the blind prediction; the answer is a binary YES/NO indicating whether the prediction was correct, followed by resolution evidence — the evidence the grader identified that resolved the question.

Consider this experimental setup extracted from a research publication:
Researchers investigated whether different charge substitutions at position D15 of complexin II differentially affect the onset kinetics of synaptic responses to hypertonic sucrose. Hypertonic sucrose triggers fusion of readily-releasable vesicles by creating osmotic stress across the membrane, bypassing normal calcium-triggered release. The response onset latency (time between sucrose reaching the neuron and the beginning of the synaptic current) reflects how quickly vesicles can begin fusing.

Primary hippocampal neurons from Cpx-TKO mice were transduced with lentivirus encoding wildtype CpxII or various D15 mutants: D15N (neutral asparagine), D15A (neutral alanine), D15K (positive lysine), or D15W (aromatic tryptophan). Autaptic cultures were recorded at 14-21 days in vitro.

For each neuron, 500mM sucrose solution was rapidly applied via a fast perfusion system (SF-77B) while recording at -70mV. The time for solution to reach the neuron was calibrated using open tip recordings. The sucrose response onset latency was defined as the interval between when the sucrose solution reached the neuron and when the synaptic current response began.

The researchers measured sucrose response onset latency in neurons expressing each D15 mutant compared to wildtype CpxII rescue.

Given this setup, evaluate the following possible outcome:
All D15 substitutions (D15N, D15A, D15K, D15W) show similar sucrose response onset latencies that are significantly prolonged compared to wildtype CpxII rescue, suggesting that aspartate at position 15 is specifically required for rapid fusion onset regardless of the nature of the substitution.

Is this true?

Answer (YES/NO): NO